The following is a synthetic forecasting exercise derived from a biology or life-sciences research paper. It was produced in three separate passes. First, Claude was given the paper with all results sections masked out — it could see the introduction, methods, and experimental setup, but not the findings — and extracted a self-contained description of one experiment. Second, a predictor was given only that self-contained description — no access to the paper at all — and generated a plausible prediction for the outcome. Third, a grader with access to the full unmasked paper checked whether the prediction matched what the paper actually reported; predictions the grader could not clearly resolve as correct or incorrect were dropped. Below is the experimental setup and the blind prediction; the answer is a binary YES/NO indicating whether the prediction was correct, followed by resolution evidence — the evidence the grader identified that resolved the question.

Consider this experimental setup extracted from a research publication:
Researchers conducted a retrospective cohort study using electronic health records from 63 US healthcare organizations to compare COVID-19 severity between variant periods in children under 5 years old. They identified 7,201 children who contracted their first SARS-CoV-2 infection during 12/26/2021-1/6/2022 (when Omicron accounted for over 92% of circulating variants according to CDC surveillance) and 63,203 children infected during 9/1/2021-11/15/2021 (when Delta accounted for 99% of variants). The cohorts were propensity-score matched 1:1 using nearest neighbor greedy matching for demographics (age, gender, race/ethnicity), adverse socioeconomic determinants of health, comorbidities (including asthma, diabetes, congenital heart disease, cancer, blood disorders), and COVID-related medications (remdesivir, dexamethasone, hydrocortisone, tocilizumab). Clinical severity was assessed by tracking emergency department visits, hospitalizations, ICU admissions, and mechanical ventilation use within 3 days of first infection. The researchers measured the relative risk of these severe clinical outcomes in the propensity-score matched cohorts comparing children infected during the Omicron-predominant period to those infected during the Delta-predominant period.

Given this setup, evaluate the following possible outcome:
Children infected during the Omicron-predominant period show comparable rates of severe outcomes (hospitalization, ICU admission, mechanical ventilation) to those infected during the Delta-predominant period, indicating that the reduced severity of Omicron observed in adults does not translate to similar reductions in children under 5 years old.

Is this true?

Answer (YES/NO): NO